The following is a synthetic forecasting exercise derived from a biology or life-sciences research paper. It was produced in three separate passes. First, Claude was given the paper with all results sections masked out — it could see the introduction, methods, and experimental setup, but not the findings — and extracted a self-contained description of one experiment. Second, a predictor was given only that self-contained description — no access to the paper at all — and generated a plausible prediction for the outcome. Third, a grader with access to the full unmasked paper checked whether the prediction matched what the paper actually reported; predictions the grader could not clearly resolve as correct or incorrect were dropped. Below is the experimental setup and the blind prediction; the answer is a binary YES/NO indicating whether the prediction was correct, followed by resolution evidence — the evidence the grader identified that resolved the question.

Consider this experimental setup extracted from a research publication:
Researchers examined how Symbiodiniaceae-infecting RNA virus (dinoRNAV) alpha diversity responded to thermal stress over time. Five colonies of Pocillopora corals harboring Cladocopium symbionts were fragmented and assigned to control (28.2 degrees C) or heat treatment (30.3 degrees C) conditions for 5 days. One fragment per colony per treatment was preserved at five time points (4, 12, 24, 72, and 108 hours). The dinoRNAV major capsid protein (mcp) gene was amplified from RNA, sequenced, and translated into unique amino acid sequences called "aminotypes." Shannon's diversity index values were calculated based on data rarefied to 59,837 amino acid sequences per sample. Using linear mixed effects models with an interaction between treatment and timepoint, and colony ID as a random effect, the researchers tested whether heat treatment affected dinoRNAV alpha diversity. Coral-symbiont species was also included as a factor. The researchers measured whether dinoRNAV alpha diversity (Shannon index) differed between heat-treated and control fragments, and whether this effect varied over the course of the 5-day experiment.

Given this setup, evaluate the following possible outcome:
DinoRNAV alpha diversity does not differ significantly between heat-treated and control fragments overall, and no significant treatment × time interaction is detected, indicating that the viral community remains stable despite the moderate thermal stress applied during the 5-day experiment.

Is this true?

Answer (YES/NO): NO